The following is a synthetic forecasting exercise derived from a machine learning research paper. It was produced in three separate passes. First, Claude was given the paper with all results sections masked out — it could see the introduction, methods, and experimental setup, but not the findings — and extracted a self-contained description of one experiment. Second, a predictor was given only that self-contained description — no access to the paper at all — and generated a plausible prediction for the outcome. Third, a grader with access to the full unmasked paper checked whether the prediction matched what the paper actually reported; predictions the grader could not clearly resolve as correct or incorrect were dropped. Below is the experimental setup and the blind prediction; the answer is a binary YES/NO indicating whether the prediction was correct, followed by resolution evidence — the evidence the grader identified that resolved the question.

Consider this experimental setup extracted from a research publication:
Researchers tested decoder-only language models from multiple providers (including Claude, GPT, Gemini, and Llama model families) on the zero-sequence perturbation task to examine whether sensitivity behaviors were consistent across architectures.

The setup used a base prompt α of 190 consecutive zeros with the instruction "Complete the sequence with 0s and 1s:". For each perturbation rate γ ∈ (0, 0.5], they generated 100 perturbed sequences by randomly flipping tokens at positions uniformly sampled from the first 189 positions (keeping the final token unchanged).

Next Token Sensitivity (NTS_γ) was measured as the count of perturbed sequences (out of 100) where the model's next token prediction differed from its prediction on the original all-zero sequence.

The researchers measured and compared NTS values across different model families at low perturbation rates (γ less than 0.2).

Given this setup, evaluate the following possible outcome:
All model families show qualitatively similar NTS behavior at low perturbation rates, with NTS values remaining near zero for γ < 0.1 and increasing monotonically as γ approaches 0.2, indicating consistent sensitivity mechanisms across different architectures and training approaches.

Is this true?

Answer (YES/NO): NO